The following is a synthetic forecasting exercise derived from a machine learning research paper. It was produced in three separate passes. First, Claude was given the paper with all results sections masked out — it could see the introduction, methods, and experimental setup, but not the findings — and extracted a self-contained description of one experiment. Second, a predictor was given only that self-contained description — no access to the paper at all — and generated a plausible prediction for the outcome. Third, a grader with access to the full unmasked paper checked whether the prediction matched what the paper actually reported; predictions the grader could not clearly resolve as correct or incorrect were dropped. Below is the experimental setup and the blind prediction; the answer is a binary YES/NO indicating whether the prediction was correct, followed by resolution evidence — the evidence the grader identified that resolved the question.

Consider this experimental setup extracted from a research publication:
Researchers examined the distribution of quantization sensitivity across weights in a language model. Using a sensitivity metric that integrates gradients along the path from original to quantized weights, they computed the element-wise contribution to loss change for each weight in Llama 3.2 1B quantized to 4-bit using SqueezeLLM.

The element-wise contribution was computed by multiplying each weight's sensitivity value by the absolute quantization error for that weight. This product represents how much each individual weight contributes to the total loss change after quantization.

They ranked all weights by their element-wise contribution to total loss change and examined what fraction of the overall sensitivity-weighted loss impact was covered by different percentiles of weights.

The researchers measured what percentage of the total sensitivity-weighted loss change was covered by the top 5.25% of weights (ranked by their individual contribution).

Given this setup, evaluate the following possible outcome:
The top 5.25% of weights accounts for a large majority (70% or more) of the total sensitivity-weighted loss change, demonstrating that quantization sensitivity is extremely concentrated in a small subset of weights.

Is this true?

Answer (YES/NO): NO